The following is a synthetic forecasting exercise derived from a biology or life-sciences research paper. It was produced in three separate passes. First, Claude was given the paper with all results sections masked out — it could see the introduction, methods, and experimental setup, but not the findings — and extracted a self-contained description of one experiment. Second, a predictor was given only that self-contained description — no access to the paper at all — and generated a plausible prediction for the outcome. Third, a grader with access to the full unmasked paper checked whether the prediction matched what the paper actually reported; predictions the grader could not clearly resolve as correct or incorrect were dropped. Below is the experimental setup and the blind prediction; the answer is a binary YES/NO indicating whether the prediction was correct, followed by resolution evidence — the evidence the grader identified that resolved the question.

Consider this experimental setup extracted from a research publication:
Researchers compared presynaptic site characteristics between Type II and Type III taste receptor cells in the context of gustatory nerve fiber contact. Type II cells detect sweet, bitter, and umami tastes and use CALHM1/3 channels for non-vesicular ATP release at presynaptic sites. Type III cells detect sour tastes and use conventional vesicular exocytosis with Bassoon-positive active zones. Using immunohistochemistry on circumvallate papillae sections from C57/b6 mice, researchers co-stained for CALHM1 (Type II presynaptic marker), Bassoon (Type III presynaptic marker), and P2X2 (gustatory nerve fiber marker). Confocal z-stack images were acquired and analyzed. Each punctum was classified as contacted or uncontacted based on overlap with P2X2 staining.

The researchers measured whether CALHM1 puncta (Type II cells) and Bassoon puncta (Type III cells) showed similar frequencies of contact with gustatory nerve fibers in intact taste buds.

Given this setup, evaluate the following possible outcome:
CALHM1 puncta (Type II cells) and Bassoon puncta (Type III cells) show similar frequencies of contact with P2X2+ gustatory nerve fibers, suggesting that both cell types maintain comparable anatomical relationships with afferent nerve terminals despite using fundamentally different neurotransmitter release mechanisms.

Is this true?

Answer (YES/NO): YES